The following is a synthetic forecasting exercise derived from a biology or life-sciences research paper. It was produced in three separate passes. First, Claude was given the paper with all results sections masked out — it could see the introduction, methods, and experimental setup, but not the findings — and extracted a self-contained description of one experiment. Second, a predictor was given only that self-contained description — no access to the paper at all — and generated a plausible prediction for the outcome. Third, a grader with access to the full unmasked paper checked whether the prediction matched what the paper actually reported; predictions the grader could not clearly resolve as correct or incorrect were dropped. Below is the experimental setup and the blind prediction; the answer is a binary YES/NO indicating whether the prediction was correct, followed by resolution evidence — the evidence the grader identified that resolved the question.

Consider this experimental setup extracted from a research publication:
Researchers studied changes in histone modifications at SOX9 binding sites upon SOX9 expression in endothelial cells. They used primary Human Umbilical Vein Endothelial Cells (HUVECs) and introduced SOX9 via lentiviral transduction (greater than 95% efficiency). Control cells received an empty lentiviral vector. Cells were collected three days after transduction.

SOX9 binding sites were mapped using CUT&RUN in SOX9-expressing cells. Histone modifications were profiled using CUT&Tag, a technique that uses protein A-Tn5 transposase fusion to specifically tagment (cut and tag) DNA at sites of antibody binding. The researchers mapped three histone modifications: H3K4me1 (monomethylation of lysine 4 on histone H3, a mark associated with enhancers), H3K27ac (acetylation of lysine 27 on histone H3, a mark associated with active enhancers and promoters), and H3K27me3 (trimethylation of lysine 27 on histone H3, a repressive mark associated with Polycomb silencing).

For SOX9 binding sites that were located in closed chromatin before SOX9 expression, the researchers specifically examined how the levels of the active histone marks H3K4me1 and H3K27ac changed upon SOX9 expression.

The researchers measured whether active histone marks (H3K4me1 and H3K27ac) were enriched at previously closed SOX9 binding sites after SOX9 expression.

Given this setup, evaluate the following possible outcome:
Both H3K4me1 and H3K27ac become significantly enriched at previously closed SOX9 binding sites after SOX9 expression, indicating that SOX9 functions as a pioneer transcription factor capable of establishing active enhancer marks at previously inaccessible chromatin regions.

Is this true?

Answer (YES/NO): YES